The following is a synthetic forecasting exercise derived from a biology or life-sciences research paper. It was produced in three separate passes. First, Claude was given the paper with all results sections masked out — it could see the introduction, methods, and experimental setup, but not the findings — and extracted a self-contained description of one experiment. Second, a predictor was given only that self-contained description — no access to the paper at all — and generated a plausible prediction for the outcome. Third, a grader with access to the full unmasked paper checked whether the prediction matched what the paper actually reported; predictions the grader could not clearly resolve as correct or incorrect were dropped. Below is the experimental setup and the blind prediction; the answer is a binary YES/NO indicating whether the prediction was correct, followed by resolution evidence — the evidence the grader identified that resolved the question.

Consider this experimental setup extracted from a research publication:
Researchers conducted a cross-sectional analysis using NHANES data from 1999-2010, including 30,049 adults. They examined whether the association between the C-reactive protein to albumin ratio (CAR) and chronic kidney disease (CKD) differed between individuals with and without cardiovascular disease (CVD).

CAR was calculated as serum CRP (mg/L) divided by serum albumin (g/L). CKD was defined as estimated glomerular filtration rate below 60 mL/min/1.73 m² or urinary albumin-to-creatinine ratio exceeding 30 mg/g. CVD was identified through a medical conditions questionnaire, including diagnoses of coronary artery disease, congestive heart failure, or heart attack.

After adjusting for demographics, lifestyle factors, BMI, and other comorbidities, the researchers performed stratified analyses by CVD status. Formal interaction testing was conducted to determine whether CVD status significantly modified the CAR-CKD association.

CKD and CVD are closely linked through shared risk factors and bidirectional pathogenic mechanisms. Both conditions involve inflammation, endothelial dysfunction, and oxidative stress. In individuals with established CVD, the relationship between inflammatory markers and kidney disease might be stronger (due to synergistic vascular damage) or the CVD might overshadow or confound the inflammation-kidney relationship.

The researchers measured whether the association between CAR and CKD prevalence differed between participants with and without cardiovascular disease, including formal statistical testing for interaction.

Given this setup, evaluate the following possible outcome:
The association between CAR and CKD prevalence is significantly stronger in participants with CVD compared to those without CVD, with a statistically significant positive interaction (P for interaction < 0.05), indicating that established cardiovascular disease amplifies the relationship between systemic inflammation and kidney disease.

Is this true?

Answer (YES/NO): NO